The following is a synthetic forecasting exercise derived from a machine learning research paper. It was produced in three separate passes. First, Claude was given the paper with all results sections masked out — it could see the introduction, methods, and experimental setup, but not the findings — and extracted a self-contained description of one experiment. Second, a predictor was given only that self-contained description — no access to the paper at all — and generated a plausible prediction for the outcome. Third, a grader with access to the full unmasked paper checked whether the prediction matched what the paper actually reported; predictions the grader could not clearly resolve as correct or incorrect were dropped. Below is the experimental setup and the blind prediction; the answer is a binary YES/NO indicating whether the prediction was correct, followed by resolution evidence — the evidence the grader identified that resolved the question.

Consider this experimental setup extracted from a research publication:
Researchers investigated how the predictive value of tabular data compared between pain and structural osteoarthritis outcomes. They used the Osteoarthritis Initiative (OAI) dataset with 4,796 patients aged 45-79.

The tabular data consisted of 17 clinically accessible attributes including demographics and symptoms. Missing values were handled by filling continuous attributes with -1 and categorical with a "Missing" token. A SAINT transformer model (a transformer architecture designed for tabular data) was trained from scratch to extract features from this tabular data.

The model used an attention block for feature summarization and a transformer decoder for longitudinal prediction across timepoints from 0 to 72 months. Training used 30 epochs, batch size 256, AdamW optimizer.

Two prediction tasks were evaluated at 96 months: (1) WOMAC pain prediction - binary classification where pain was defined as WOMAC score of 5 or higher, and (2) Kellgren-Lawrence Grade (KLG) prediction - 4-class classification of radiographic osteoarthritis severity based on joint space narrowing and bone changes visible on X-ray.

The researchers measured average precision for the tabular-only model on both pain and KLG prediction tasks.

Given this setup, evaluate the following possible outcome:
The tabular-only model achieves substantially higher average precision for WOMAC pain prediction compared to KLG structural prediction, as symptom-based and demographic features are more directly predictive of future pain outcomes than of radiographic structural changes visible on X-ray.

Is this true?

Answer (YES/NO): YES